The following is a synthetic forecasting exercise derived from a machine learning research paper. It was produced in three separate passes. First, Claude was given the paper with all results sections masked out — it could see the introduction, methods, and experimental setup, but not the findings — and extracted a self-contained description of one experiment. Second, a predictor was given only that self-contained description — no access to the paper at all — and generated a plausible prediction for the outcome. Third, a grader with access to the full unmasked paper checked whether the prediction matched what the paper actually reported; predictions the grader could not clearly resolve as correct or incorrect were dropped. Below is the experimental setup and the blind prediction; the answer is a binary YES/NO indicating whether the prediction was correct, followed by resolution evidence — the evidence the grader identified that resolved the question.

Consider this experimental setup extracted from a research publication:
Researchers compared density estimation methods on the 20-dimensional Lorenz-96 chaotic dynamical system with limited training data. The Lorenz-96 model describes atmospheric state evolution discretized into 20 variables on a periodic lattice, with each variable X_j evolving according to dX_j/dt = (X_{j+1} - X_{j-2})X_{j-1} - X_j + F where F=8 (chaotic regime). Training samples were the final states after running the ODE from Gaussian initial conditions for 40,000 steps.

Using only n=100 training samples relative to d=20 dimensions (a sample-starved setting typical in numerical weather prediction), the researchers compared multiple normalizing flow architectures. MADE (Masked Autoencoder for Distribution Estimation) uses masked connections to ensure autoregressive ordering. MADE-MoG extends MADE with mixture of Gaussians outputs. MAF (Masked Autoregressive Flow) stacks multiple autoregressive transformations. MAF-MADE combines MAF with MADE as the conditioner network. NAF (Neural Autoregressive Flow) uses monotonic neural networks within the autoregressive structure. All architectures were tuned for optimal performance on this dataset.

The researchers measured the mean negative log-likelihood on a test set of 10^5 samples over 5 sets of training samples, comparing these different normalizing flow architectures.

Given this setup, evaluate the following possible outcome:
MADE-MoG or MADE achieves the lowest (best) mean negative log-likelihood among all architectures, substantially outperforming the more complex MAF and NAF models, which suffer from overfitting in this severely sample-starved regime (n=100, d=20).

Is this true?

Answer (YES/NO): NO